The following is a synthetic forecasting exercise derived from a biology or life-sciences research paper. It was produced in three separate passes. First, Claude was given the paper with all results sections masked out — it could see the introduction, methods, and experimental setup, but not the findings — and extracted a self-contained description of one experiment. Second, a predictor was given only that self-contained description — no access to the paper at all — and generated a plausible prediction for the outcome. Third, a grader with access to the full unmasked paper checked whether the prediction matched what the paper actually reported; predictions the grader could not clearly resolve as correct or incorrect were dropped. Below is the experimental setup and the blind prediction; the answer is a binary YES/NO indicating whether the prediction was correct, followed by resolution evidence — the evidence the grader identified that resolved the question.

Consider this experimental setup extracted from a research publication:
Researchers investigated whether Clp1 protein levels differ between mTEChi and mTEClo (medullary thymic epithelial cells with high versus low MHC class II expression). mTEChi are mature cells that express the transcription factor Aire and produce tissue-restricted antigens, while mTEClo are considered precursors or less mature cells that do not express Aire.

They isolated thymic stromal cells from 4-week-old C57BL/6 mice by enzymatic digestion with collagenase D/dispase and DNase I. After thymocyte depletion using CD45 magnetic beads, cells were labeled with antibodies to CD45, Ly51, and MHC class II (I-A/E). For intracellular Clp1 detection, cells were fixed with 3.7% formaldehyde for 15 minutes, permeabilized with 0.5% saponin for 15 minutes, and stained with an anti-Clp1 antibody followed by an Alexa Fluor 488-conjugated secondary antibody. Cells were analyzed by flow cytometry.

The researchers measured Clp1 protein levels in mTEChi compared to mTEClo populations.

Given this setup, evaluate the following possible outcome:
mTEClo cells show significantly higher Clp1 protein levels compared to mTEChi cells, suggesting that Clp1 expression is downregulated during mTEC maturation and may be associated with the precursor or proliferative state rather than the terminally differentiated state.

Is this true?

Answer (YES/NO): NO